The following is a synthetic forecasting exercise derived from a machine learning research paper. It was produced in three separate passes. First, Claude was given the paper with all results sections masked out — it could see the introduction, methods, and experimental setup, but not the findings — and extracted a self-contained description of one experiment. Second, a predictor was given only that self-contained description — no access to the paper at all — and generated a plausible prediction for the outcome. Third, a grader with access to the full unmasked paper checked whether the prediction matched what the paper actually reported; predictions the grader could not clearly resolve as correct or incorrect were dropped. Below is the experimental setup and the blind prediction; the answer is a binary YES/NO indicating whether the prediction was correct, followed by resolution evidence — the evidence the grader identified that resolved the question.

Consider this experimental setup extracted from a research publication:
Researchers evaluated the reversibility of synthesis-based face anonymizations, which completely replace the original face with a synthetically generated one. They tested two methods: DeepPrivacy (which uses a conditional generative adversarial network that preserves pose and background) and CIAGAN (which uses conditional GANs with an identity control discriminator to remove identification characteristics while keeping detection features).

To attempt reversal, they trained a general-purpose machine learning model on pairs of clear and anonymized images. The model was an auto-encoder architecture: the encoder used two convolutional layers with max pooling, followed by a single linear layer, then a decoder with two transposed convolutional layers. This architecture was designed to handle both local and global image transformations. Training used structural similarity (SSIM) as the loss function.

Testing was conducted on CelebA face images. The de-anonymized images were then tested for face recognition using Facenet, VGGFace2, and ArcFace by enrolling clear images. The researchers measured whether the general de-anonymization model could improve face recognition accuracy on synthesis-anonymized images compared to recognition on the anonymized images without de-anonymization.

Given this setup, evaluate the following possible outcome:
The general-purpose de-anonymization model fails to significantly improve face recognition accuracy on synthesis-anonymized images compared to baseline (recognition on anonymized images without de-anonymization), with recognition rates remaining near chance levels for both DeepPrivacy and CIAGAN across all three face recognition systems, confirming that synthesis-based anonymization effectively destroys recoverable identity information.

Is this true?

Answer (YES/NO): NO